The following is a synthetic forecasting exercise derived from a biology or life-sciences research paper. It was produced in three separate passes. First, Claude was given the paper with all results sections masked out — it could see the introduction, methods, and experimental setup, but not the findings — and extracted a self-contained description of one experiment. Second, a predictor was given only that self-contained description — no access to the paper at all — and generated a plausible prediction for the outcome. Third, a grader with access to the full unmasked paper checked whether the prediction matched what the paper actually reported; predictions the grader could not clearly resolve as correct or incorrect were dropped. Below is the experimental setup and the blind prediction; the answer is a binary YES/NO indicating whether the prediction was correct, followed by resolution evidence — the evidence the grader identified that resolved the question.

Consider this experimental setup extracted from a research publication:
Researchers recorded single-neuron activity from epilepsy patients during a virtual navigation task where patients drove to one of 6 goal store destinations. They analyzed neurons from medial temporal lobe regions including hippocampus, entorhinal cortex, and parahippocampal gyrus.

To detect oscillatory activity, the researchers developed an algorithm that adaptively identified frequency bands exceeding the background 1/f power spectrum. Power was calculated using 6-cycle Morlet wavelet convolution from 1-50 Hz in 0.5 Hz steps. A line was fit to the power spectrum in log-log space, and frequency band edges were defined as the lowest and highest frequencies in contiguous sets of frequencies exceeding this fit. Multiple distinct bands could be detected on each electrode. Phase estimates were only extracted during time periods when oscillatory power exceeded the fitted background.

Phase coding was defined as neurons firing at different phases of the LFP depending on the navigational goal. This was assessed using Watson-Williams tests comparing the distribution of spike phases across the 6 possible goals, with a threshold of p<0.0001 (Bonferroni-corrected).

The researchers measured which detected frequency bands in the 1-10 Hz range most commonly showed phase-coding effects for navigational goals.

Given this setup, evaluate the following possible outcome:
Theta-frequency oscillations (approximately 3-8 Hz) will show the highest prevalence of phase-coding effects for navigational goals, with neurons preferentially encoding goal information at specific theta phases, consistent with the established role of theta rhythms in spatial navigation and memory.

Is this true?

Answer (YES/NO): NO